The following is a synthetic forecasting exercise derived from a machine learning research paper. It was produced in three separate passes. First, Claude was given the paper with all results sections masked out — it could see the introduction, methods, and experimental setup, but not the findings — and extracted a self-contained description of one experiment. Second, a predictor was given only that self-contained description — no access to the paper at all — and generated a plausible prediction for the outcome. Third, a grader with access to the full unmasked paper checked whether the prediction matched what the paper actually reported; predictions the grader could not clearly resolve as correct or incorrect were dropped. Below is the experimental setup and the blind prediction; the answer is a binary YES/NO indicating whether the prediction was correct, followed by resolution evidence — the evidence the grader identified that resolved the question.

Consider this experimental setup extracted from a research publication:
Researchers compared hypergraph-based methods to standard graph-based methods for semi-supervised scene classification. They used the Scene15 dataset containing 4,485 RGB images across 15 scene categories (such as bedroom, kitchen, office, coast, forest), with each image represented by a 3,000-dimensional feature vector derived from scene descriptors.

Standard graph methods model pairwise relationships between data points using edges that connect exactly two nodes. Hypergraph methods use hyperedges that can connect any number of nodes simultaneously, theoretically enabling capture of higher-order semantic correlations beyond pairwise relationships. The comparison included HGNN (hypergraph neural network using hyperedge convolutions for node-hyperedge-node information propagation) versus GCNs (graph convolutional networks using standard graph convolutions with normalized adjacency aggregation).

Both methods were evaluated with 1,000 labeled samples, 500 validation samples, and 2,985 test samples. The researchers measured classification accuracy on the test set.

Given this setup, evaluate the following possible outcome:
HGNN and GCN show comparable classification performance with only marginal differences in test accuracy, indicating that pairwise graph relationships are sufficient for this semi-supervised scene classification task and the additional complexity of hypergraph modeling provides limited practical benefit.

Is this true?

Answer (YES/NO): YES